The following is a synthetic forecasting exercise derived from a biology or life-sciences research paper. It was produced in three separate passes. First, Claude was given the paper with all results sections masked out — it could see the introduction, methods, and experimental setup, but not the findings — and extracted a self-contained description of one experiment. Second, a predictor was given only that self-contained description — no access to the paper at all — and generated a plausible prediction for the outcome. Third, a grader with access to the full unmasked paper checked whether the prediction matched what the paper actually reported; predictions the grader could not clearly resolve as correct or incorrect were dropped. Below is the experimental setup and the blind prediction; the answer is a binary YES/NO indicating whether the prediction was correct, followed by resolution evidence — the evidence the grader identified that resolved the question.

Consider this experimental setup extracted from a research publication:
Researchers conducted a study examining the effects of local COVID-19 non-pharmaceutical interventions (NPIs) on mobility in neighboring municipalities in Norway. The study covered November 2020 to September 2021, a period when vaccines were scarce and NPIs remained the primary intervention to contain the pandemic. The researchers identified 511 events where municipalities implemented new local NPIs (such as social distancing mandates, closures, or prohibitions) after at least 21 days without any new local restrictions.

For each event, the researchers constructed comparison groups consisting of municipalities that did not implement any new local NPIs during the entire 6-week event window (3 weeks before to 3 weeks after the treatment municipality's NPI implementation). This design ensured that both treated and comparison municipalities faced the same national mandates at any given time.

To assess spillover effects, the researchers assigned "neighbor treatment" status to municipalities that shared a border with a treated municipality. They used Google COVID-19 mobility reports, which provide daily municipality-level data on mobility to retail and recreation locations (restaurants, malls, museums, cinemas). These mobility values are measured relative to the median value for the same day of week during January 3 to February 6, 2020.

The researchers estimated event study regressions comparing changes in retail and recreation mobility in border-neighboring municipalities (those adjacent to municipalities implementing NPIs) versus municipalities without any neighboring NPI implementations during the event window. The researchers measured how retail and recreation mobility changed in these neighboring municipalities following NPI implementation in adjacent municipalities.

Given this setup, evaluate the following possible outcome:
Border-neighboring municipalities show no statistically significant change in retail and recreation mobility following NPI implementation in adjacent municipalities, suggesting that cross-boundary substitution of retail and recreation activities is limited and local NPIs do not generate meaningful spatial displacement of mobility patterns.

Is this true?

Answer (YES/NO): NO